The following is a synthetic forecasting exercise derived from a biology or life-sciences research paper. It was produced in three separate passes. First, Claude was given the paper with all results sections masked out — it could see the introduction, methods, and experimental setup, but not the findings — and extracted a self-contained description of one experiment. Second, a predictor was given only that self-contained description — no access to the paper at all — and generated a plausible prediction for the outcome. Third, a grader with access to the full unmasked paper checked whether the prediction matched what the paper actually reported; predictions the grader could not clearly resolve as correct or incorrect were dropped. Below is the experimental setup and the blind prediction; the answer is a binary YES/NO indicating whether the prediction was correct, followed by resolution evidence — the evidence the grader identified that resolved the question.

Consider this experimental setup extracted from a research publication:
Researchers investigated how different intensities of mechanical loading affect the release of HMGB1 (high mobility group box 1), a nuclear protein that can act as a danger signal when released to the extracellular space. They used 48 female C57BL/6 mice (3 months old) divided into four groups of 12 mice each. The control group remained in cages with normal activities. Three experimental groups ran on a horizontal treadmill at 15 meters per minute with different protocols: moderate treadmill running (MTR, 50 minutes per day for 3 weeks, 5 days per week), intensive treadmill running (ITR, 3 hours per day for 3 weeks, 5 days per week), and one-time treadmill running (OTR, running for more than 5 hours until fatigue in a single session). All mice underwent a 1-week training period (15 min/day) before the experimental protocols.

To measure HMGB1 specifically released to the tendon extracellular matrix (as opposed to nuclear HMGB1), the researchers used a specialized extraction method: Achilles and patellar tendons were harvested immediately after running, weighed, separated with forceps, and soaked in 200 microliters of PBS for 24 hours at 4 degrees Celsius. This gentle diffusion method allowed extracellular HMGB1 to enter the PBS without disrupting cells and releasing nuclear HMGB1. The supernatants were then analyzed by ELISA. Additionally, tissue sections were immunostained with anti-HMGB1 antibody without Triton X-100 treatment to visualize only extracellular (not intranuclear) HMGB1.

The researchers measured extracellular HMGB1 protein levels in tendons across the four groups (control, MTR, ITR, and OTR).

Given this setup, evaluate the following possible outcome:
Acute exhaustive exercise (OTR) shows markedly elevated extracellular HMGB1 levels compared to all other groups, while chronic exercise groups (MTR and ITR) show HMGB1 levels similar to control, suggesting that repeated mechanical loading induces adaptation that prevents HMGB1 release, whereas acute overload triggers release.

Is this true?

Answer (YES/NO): NO